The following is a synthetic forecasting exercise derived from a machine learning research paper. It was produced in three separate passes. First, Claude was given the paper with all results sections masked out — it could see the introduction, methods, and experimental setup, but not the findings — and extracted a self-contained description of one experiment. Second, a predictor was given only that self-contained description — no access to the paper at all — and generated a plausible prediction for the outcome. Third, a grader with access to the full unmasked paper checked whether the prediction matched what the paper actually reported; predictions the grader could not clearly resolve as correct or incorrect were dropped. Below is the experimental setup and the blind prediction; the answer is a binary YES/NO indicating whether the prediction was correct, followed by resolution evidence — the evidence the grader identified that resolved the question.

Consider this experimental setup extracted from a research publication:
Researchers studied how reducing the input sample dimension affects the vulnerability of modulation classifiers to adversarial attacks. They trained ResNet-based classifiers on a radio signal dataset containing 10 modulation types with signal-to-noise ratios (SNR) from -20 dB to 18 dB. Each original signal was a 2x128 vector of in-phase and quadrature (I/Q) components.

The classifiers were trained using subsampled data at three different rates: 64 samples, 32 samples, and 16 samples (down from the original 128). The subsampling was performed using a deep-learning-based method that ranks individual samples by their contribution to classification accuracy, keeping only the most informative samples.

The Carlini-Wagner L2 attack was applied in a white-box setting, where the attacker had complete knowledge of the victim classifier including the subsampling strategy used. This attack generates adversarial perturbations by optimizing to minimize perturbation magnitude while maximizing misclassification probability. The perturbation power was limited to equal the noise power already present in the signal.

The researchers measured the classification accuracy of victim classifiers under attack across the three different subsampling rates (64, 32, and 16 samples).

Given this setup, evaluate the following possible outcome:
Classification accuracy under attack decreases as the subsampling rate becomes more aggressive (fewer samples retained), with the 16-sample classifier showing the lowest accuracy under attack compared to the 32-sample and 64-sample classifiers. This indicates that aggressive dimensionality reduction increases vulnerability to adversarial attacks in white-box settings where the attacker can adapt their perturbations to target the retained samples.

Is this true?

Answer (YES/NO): NO